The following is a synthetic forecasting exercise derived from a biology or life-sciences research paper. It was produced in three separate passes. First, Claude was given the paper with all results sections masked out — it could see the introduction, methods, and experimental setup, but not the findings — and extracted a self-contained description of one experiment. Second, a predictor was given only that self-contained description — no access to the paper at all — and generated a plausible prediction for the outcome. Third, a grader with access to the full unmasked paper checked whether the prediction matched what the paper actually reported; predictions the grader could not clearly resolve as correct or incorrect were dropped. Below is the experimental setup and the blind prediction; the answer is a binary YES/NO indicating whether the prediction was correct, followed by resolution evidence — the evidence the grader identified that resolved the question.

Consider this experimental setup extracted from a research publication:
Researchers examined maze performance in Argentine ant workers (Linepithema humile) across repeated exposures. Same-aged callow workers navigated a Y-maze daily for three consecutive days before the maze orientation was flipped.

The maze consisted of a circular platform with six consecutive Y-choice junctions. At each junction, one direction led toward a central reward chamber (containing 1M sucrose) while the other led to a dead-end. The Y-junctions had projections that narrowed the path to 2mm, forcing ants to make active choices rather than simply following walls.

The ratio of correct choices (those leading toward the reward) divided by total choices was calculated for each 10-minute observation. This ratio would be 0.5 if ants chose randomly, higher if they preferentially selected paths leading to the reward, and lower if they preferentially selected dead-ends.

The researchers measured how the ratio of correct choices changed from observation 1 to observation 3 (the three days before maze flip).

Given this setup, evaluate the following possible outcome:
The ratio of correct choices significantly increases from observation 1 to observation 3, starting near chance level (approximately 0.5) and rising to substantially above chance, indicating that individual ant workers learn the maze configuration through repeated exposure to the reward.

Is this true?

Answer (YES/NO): NO